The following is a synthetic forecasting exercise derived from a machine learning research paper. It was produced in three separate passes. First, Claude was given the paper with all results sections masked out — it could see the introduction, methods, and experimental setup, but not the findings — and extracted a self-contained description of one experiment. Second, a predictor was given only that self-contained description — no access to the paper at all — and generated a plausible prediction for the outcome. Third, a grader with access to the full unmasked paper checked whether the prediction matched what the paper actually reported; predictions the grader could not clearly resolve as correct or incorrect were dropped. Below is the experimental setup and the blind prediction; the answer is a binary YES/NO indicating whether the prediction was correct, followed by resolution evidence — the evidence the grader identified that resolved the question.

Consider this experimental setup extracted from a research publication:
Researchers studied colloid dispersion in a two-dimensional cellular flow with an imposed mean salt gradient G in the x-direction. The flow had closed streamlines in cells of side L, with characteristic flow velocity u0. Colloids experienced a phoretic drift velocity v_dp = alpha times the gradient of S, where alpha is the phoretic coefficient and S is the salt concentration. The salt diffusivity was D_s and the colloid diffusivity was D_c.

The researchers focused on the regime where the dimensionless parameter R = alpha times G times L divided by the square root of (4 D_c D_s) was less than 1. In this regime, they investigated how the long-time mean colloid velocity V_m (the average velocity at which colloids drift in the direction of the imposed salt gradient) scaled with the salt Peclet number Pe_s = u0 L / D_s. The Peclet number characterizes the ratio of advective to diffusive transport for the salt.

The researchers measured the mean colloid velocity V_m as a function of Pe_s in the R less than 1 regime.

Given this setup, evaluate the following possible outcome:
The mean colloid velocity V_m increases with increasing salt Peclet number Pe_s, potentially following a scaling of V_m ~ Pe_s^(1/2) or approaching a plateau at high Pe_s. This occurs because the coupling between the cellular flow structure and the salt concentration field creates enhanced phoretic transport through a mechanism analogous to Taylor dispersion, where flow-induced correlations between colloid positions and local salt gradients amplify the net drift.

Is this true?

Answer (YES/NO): YES